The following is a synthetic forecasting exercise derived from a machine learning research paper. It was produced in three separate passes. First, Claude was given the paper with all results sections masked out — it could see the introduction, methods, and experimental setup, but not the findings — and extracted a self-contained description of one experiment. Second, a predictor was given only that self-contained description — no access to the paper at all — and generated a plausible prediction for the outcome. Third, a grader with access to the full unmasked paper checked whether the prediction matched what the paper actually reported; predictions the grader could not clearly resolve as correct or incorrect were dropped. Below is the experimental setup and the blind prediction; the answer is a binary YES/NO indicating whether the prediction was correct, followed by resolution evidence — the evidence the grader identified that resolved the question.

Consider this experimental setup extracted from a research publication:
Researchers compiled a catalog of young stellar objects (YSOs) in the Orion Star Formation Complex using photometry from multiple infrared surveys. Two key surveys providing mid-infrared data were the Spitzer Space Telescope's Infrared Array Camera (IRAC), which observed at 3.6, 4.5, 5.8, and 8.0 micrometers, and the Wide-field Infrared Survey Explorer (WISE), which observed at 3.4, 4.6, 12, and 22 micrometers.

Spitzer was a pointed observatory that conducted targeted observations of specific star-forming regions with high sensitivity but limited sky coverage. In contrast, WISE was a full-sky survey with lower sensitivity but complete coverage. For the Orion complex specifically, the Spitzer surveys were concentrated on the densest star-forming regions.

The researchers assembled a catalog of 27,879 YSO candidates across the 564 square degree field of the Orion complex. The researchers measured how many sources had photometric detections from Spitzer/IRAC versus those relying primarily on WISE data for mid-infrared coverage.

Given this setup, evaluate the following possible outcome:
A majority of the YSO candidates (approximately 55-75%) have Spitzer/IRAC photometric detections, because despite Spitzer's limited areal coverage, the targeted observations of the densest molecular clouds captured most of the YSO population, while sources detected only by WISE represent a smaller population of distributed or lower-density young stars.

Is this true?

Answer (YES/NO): NO